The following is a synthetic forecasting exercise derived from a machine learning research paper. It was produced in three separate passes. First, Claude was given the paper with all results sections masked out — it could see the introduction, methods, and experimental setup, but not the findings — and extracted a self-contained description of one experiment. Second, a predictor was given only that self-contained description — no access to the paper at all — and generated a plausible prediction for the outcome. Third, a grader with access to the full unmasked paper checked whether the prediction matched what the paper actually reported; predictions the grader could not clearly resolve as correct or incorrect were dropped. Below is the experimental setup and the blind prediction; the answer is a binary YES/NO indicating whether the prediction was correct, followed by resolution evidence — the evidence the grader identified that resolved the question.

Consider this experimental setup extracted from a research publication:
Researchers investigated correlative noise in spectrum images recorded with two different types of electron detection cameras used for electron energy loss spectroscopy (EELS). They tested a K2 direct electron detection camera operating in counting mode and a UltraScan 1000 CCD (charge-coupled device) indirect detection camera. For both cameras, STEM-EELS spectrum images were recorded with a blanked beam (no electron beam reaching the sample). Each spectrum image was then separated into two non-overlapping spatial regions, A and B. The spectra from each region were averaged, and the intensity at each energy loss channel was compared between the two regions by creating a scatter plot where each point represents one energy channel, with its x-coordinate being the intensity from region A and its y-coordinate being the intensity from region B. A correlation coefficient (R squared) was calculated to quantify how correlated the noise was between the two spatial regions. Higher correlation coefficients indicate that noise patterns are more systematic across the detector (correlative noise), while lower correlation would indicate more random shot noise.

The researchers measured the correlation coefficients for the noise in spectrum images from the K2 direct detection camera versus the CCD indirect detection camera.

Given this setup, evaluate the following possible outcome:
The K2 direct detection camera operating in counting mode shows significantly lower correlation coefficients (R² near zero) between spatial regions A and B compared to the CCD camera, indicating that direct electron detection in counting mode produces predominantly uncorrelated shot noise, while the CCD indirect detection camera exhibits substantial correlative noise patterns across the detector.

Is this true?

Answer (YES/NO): NO